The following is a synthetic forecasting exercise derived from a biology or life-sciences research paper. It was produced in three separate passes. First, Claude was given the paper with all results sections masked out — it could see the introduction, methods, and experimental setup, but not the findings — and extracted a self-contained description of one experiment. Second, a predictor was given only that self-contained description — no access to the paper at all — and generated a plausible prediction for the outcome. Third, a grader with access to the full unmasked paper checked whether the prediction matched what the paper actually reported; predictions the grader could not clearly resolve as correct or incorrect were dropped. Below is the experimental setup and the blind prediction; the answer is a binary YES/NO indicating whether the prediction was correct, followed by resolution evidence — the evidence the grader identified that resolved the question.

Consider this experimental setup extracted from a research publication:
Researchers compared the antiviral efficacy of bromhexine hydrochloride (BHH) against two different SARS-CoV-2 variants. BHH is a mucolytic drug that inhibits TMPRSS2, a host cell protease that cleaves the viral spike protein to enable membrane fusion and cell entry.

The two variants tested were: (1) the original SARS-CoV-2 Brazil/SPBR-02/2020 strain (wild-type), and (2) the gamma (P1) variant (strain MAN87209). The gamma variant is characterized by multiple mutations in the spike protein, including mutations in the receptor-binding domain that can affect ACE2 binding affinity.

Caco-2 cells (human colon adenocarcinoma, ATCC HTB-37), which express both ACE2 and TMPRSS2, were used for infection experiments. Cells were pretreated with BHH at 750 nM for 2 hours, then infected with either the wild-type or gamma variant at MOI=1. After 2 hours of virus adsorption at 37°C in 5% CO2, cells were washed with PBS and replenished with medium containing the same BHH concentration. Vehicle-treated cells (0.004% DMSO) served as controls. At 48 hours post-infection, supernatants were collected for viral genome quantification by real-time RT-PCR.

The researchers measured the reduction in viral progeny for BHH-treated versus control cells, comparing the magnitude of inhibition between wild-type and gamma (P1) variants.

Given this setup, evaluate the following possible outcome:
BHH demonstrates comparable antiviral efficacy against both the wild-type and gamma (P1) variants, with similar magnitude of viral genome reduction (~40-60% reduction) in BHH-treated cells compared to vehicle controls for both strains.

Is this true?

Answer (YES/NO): NO